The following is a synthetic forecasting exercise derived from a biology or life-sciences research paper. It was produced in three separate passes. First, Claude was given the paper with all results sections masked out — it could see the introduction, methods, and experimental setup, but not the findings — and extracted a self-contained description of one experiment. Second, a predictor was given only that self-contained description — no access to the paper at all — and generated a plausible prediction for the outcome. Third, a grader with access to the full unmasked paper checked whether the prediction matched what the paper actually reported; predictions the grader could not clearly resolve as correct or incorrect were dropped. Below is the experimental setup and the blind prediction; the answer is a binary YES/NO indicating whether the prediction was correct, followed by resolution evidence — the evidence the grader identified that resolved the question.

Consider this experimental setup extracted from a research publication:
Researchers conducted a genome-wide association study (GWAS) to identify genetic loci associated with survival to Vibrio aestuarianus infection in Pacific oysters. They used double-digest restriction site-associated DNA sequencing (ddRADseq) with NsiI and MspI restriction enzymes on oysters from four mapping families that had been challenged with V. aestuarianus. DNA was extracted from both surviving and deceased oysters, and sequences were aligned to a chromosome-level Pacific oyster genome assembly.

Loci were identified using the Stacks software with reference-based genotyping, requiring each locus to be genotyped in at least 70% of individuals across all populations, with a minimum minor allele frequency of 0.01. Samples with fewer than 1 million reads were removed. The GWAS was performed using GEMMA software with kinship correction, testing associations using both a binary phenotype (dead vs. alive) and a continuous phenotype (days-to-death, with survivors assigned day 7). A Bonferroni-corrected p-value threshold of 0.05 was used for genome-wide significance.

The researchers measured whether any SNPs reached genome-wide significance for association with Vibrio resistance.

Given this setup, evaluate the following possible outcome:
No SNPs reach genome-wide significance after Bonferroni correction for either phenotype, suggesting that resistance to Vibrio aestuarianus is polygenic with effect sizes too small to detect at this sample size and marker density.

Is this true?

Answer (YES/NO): YES